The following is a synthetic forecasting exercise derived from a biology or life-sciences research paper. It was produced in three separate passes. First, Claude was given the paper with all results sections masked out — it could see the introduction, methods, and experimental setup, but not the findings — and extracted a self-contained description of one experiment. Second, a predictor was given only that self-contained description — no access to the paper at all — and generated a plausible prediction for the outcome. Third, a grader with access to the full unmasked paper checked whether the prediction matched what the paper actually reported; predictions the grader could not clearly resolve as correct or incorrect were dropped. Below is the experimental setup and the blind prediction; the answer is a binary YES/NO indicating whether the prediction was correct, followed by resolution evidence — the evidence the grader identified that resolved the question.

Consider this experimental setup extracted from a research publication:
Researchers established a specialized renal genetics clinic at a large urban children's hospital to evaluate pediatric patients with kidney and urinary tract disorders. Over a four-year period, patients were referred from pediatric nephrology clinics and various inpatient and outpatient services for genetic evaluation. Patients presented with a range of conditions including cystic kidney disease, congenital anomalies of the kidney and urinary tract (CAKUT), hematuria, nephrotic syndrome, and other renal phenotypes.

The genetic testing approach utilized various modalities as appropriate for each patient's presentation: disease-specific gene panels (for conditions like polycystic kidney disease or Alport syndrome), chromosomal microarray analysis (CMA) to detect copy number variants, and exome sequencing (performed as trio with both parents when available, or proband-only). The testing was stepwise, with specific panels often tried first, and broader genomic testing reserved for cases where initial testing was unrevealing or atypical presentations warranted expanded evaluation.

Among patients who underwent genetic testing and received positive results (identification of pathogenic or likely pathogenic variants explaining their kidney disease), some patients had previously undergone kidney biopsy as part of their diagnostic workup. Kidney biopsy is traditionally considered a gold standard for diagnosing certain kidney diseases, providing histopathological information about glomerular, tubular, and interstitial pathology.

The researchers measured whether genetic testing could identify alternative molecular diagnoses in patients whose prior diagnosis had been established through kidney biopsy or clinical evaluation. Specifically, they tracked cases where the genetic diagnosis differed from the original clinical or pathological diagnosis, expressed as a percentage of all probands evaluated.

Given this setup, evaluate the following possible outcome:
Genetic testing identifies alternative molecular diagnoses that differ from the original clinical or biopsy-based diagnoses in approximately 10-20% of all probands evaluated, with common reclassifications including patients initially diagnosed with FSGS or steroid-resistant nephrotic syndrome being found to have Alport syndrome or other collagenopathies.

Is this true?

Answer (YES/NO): NO